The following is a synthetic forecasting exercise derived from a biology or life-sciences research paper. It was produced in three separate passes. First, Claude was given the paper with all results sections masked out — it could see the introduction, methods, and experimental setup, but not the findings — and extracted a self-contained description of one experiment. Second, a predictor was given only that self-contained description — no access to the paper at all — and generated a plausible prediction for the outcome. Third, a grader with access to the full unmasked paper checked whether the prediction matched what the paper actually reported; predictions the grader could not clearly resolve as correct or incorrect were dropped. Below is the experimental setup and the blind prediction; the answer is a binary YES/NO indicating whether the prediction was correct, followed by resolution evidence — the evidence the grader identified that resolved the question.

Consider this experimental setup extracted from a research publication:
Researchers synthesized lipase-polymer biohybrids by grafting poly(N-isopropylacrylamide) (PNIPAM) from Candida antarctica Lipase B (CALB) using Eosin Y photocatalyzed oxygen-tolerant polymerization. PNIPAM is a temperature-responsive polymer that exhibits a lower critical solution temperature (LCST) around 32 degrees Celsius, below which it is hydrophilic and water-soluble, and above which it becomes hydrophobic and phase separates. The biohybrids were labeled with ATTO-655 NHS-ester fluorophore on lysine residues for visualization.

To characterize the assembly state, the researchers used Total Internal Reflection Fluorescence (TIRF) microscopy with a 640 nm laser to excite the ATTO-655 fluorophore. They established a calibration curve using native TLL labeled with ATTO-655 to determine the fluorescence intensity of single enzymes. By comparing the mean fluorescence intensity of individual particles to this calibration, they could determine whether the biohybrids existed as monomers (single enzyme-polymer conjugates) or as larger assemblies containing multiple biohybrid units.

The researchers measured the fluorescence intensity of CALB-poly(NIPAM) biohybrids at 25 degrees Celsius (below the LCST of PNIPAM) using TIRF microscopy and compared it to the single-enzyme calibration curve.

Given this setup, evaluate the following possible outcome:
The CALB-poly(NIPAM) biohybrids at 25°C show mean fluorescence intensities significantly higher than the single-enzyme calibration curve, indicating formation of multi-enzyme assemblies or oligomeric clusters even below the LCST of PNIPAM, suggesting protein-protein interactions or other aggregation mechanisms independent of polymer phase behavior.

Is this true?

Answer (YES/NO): NO